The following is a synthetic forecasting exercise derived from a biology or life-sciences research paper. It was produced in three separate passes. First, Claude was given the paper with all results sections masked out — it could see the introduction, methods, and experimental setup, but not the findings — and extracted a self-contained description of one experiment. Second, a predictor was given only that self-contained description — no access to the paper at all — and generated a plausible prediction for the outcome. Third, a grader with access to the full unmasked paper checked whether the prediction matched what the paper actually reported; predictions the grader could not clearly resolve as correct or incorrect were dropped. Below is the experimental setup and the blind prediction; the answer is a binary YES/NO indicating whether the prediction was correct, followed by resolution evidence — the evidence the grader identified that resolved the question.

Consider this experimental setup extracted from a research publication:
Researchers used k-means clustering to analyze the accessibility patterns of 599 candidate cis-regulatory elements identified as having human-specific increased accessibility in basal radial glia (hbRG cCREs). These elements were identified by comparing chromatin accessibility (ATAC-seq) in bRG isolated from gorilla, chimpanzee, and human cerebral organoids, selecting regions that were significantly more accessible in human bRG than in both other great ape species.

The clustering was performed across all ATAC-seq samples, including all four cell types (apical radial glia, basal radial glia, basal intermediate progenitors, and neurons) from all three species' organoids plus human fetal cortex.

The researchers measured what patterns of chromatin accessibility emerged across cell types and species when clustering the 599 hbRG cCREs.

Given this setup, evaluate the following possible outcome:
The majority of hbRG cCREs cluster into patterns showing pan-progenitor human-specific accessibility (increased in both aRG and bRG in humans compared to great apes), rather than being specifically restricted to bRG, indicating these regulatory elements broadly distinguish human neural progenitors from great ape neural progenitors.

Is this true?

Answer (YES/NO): YES